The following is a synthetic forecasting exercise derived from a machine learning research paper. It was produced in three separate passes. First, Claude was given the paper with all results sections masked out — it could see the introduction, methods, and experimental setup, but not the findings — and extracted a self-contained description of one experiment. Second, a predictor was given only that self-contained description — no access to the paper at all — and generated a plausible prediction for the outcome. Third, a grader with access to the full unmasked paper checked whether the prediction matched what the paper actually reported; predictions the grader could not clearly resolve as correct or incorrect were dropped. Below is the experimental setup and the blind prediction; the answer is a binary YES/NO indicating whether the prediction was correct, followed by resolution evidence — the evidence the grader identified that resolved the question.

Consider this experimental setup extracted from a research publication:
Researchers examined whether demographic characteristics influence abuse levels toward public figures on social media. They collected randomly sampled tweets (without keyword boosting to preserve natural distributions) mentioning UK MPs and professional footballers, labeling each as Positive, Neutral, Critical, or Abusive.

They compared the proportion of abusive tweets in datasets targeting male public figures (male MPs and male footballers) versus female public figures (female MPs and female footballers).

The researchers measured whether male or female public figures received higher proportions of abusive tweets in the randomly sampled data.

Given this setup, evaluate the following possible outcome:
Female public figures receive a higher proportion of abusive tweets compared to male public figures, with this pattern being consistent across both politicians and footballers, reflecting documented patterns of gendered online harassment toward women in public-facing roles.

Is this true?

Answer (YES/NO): NO